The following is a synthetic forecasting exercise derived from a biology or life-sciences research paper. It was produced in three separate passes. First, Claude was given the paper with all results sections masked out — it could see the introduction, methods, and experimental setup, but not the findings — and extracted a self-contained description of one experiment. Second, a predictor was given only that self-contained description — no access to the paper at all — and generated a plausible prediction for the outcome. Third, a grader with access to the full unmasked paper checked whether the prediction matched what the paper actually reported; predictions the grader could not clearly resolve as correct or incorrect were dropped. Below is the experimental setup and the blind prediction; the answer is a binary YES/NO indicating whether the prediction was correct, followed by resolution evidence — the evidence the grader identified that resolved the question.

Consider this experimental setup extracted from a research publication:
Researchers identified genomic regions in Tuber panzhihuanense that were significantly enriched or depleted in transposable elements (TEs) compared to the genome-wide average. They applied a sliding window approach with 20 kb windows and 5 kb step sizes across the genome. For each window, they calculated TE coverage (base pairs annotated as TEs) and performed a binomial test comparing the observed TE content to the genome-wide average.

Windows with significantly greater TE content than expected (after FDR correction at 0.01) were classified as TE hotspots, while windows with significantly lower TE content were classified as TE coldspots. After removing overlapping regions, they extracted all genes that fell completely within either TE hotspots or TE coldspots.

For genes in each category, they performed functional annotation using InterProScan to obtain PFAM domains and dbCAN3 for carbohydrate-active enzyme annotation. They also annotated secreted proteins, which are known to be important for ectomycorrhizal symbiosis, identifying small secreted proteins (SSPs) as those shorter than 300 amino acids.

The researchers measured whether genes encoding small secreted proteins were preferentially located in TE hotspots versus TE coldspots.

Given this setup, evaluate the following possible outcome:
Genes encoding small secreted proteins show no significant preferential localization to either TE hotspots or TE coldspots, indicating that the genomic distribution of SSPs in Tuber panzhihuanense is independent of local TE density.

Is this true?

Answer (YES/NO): YES